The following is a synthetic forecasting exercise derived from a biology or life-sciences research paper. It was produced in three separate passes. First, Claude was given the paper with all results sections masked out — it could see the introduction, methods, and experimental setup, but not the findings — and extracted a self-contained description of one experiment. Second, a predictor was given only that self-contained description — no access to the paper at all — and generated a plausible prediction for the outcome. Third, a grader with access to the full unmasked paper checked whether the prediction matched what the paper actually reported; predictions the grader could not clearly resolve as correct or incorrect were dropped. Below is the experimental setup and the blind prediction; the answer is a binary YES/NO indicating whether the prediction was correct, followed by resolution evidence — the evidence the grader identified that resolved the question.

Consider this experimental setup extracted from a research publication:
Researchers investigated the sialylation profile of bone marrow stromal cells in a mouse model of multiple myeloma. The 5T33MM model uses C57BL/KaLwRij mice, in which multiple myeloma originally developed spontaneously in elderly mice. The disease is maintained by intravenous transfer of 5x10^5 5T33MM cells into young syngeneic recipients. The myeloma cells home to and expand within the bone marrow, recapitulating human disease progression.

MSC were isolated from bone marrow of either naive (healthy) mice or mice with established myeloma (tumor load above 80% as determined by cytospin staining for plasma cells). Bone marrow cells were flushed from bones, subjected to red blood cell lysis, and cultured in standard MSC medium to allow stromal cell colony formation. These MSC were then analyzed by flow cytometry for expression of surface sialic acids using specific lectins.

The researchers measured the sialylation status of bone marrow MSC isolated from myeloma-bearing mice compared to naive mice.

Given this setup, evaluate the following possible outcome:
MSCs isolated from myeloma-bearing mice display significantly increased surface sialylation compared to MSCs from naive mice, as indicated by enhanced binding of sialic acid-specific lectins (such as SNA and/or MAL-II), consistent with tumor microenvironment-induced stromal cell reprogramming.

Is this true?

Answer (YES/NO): YES